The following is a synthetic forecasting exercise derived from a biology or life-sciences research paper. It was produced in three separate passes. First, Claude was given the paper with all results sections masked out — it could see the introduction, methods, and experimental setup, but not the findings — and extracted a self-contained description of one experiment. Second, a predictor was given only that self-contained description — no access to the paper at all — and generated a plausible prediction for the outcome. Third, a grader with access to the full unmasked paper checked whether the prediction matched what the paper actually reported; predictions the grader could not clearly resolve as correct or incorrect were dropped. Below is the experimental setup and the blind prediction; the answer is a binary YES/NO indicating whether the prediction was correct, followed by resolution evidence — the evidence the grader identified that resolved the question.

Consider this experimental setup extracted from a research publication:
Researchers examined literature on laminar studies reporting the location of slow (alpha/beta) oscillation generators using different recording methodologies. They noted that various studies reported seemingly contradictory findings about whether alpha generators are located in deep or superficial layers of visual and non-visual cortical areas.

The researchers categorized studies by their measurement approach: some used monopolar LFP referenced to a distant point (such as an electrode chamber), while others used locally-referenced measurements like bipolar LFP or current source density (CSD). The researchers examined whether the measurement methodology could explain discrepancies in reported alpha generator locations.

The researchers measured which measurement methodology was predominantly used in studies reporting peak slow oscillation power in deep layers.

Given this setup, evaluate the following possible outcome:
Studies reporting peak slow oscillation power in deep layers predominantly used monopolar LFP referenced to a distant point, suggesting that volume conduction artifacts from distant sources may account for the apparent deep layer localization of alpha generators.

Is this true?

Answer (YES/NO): YES